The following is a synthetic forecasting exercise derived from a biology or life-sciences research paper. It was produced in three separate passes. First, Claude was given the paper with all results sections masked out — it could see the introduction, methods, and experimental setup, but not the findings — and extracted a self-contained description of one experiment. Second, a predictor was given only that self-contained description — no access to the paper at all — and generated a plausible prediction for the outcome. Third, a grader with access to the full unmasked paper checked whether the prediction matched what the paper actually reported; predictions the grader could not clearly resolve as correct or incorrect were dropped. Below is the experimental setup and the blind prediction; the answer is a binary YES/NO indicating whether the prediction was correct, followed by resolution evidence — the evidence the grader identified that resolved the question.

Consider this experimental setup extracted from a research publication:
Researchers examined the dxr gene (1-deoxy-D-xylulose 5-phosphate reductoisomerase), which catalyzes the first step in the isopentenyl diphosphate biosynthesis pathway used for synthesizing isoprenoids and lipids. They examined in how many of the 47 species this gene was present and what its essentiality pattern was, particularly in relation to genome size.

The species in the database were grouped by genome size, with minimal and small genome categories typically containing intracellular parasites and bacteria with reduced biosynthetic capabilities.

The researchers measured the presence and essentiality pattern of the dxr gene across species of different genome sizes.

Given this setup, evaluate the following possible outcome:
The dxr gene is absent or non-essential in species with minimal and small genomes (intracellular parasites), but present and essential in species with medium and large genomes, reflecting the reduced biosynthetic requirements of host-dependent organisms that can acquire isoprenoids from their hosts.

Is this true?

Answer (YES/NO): NO